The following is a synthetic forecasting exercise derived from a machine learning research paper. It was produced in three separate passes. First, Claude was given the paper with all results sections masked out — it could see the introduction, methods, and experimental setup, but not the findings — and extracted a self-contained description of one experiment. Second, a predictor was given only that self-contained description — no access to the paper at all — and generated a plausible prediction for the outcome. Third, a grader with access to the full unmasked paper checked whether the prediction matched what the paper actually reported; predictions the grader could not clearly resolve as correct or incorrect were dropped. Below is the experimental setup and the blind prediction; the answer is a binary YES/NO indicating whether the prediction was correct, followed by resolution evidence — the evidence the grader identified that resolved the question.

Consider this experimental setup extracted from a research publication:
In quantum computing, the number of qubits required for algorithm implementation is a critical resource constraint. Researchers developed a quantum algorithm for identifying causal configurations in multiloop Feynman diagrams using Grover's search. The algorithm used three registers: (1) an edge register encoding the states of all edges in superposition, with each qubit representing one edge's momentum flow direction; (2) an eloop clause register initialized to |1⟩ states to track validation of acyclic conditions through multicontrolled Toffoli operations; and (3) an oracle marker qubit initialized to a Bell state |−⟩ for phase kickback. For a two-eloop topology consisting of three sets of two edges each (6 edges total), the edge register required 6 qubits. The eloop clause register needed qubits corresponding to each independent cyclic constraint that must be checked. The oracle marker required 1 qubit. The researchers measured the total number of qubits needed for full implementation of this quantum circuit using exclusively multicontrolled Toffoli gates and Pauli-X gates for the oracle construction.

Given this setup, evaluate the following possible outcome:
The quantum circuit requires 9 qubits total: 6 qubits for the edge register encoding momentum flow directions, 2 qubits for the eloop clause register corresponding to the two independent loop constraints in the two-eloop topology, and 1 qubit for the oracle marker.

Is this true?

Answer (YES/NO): NO